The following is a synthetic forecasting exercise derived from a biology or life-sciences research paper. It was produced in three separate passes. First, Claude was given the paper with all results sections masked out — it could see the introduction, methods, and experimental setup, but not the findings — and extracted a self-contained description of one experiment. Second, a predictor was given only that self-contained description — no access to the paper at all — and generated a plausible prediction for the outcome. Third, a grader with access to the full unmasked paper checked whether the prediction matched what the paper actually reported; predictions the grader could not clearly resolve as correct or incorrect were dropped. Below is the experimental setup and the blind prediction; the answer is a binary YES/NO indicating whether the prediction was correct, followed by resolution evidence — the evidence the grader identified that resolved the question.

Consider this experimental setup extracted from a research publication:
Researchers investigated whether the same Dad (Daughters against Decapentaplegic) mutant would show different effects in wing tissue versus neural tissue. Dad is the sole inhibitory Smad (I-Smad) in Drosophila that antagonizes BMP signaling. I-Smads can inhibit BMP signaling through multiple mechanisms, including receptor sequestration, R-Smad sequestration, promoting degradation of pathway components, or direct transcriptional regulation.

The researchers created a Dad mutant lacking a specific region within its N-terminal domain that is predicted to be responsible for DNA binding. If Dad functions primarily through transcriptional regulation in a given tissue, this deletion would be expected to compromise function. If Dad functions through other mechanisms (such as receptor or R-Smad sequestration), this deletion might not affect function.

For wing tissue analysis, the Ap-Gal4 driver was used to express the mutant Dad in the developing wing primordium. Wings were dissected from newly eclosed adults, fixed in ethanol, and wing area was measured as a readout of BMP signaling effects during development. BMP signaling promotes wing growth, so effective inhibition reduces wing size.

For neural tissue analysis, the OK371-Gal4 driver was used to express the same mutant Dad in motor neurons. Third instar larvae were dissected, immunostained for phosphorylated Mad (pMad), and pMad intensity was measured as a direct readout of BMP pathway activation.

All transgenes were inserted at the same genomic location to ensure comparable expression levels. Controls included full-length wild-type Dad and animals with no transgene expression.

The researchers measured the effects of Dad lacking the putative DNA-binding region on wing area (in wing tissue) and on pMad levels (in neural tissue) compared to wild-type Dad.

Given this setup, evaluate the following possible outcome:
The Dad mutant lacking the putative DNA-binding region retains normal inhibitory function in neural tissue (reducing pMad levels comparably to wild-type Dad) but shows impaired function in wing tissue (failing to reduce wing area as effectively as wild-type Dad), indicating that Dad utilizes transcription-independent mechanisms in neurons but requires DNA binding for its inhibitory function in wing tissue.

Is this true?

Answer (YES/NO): YES